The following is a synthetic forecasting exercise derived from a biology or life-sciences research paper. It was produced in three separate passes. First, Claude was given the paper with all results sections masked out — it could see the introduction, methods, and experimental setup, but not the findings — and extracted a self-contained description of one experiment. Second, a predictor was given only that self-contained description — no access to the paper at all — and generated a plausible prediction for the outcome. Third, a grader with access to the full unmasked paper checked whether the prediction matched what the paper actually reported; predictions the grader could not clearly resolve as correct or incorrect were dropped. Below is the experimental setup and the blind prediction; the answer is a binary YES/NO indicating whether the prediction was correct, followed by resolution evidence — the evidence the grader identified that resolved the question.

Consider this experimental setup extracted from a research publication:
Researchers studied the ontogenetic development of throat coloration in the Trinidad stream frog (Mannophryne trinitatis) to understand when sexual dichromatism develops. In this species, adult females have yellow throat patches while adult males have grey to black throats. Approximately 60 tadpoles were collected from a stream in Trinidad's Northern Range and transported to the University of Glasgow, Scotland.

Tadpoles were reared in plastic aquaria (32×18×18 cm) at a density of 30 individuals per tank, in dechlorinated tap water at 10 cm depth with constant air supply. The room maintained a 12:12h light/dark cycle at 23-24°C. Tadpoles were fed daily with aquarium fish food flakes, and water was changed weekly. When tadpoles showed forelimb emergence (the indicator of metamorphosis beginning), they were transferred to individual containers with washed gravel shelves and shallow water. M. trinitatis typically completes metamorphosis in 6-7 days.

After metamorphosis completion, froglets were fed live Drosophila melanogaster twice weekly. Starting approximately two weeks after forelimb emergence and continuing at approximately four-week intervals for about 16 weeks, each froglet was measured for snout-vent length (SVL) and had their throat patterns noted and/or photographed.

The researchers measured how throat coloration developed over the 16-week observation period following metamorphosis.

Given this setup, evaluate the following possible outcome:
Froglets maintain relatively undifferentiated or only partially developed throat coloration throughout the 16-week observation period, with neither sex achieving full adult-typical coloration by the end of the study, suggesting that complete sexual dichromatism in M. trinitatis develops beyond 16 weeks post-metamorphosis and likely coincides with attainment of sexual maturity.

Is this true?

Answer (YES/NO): NO